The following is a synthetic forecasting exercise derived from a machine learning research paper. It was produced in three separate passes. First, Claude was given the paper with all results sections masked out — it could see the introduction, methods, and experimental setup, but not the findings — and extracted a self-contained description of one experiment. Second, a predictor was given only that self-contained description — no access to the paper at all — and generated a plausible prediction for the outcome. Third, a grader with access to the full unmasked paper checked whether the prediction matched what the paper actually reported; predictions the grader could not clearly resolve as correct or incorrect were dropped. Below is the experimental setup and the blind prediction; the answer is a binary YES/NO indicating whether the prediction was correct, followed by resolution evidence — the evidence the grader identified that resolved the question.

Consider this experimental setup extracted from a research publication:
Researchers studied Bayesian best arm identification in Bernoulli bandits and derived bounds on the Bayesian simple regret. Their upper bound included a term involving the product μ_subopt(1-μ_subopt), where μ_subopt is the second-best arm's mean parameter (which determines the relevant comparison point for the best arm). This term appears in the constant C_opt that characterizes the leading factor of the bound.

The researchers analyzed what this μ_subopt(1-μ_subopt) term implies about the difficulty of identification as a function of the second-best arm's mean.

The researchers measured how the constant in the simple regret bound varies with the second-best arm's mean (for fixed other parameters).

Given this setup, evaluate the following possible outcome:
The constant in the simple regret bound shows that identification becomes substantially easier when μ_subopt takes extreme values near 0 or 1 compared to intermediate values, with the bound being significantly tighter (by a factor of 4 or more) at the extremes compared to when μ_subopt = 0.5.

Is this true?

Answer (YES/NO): NO